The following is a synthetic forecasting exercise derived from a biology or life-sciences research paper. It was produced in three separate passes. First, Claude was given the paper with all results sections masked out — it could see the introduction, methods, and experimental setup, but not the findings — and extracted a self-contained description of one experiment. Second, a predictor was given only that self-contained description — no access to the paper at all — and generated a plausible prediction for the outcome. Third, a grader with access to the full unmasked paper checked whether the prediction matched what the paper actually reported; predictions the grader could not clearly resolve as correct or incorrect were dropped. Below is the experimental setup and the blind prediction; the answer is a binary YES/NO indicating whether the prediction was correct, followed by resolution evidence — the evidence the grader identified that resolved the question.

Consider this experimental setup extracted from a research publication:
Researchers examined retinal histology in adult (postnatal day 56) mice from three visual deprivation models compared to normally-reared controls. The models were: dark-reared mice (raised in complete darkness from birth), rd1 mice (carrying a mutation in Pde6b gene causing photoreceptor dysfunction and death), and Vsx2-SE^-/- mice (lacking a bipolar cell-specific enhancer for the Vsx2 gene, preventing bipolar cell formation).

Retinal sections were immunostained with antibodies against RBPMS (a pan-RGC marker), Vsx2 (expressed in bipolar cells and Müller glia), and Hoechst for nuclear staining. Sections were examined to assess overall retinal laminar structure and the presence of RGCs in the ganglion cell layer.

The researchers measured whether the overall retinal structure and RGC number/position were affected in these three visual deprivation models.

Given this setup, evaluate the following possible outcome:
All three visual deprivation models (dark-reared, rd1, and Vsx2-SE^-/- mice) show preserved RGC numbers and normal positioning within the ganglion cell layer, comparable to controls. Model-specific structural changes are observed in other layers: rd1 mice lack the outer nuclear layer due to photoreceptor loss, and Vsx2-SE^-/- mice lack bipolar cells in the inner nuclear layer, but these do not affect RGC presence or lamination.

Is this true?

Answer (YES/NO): YES